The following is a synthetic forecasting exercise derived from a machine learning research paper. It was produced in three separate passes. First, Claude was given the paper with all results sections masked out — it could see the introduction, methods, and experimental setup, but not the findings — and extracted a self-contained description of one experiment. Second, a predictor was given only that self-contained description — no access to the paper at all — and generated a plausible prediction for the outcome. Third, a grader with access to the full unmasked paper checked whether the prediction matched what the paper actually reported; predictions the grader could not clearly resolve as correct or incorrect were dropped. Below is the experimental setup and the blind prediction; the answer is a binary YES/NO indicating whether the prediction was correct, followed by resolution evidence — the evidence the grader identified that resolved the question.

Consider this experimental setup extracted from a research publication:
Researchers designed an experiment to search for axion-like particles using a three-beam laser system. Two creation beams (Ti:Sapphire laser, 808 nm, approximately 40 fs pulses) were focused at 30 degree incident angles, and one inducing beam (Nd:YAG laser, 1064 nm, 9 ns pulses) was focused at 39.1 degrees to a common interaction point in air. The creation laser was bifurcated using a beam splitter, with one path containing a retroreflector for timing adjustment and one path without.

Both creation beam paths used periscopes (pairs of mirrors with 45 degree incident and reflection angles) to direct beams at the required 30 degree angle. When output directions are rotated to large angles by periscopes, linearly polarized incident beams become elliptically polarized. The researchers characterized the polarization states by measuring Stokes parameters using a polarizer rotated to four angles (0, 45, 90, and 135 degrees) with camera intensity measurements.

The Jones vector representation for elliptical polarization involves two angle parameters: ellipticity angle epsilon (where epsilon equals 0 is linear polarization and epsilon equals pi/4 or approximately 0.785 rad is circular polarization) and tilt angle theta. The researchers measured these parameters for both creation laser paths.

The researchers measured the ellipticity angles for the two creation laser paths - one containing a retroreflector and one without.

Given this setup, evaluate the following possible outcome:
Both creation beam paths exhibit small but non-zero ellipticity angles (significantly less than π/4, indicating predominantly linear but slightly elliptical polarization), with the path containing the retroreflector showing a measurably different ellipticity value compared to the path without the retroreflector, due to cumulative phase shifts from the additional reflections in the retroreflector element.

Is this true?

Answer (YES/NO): NO